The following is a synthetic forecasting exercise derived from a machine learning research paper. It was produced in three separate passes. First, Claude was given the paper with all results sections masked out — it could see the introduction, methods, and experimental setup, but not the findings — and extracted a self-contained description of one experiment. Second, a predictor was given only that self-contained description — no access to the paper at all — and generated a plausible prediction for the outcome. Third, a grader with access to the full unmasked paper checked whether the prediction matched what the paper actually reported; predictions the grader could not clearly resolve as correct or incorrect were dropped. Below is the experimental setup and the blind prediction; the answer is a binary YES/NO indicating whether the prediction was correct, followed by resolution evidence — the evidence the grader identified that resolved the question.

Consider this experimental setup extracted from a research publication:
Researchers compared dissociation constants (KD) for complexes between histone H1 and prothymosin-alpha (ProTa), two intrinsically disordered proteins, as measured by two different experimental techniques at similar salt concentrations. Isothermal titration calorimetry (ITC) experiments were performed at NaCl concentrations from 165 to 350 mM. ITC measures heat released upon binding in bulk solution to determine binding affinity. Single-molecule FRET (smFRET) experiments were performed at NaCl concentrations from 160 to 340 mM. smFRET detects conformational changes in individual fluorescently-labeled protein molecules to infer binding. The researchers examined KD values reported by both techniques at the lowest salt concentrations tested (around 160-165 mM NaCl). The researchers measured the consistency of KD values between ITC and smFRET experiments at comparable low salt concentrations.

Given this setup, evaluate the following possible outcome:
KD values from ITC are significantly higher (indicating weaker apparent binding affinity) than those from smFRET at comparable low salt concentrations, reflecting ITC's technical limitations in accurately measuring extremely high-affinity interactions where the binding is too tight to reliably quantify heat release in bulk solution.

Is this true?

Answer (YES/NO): NO